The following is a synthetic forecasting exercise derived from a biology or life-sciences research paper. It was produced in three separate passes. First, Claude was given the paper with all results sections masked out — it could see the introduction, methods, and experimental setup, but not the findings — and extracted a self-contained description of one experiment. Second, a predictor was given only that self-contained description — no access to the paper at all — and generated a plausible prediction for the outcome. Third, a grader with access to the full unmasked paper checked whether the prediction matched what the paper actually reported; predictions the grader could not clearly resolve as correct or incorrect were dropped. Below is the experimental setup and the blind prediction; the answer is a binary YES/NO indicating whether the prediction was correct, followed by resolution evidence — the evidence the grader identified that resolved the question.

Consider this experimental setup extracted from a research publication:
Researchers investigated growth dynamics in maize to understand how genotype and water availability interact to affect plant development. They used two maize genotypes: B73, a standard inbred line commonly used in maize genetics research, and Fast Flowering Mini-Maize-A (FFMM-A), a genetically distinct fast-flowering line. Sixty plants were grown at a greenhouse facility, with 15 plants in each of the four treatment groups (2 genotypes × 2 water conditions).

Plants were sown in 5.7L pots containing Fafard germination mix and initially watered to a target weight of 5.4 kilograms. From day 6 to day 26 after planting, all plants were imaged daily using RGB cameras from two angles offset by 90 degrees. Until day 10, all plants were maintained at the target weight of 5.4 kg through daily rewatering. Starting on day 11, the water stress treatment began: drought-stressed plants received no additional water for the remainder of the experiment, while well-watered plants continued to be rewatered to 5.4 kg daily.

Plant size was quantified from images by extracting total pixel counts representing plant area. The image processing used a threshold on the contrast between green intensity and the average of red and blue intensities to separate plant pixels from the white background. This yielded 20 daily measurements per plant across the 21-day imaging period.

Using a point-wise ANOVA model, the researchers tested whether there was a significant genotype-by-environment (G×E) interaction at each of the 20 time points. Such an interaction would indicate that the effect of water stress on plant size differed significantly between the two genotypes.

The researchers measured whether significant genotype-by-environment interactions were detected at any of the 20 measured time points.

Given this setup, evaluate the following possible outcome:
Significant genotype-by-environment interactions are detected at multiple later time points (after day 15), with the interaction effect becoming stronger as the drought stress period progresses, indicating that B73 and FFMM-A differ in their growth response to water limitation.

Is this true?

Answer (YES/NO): NO